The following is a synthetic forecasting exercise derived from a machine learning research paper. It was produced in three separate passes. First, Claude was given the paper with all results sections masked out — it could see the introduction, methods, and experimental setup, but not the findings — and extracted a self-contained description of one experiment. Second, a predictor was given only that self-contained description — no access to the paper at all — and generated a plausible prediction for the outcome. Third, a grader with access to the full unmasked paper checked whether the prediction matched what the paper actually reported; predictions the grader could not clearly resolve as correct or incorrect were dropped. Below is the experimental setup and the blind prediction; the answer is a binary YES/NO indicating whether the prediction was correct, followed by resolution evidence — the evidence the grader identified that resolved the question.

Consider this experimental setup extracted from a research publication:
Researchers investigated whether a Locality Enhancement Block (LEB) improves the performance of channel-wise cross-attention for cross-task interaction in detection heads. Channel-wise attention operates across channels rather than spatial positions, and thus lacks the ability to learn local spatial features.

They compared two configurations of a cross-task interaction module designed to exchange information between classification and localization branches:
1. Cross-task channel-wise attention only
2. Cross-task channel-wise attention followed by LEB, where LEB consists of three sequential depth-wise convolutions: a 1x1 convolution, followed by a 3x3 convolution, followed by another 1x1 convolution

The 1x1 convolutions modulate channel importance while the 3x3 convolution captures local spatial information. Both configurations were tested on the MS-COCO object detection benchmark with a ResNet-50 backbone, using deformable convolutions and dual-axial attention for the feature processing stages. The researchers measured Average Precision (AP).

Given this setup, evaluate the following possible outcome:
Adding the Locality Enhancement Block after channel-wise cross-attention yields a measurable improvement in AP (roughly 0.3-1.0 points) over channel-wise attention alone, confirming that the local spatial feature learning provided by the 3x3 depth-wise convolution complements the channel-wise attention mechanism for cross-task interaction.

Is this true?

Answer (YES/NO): NO